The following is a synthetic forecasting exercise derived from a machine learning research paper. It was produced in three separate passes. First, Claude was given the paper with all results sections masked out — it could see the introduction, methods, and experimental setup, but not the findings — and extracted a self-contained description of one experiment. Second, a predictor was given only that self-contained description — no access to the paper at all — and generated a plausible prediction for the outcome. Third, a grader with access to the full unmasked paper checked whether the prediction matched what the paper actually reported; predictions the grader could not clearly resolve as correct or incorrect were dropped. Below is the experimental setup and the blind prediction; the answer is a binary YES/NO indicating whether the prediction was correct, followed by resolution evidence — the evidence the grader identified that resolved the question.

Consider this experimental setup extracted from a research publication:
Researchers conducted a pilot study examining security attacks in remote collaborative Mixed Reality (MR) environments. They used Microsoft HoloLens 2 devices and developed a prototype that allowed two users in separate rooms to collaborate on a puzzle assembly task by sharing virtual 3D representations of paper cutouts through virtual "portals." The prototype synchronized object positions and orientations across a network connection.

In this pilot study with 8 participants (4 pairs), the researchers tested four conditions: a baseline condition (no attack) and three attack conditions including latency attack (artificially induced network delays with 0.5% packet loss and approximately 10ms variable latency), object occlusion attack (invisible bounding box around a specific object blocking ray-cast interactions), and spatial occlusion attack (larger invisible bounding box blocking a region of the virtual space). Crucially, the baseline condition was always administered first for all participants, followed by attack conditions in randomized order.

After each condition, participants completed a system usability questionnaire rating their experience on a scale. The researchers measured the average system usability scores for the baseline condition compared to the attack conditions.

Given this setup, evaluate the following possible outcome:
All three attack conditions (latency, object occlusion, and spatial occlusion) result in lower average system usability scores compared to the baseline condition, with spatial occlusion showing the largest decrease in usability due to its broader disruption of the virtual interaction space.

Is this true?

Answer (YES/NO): NO